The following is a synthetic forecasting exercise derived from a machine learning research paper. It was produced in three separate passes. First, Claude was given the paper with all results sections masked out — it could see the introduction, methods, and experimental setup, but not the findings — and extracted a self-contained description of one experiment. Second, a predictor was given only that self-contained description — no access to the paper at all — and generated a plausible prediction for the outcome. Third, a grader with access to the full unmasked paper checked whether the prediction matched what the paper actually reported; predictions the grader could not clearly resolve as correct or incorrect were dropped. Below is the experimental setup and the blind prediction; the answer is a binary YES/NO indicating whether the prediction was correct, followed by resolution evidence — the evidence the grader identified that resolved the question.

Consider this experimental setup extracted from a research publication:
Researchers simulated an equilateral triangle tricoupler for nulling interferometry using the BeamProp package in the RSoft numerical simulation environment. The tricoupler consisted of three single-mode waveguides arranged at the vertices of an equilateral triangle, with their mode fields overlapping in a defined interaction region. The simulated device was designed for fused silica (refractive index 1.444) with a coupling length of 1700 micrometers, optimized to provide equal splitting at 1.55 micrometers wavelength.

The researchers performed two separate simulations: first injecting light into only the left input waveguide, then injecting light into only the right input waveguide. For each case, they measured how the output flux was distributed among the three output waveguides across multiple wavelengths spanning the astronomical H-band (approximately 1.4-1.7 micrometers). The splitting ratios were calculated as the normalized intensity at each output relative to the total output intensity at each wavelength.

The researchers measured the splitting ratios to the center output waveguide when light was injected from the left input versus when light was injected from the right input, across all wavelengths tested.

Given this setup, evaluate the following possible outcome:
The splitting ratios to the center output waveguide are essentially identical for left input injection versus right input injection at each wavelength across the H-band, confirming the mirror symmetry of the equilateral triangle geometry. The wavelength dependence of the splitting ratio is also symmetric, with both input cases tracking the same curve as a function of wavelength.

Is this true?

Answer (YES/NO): YES